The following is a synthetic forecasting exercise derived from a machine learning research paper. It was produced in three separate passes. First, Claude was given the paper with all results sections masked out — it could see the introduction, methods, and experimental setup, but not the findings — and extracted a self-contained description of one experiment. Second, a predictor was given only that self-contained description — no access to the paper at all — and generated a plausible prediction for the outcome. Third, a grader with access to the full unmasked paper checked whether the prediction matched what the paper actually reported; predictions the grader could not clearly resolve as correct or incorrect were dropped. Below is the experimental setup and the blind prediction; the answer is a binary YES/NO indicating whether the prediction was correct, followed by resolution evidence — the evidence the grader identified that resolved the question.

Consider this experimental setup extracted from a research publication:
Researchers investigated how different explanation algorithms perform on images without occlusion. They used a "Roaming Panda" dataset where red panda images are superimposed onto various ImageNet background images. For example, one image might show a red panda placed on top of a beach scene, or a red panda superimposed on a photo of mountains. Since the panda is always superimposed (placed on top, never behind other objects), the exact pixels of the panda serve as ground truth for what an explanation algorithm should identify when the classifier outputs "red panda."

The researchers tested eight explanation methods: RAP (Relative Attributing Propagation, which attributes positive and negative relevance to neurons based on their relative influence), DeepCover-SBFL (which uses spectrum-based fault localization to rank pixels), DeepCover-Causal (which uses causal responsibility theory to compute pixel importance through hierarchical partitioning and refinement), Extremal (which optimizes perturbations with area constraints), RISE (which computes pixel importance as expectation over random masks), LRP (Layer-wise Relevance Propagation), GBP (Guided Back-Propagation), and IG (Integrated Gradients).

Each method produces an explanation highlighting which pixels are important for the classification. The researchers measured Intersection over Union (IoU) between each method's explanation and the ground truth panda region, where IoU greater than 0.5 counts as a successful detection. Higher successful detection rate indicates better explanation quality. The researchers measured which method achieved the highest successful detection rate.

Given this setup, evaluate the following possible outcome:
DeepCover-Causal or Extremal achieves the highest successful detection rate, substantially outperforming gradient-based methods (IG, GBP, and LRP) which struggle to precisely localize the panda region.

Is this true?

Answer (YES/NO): NO